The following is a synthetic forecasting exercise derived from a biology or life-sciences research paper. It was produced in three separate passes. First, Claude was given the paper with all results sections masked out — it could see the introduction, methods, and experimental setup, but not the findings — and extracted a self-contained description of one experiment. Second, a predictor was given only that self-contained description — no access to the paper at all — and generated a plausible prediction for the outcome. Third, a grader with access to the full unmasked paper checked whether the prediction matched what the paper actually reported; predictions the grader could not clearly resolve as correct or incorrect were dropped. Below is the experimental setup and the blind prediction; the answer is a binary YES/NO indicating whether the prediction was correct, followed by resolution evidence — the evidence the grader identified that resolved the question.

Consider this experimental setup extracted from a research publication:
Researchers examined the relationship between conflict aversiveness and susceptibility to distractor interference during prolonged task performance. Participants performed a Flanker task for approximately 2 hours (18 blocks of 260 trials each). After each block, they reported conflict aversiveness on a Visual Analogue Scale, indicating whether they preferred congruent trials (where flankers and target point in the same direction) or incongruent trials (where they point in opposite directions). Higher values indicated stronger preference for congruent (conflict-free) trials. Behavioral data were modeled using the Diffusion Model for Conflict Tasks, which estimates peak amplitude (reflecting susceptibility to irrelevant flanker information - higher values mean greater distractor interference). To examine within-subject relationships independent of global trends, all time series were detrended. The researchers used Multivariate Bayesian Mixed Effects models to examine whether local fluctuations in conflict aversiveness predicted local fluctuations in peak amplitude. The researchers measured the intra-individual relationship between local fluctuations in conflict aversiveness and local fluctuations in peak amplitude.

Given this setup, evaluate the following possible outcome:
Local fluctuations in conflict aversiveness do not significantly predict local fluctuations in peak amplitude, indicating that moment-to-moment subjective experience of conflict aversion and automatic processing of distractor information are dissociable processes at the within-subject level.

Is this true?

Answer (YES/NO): NO